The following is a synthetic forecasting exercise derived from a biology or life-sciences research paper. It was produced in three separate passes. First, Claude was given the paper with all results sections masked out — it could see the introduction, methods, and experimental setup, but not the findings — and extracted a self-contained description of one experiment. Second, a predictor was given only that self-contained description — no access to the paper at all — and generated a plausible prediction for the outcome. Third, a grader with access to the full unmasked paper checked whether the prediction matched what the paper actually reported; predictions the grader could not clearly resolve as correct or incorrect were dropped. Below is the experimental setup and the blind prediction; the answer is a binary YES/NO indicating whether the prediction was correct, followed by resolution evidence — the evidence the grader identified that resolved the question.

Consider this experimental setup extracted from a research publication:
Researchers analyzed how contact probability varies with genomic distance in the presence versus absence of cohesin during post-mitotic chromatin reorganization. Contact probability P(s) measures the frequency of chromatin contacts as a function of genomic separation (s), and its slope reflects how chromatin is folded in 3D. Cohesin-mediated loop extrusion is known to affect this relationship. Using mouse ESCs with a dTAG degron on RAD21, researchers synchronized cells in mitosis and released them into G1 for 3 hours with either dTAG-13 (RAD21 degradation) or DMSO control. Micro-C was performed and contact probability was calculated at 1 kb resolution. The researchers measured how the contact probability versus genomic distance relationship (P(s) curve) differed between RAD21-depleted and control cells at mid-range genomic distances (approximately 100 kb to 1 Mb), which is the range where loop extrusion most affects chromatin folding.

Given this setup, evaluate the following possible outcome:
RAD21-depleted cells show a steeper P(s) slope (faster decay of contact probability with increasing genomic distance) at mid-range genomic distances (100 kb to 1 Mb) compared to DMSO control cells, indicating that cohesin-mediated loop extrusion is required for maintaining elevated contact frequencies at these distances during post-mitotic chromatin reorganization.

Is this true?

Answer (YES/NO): YES